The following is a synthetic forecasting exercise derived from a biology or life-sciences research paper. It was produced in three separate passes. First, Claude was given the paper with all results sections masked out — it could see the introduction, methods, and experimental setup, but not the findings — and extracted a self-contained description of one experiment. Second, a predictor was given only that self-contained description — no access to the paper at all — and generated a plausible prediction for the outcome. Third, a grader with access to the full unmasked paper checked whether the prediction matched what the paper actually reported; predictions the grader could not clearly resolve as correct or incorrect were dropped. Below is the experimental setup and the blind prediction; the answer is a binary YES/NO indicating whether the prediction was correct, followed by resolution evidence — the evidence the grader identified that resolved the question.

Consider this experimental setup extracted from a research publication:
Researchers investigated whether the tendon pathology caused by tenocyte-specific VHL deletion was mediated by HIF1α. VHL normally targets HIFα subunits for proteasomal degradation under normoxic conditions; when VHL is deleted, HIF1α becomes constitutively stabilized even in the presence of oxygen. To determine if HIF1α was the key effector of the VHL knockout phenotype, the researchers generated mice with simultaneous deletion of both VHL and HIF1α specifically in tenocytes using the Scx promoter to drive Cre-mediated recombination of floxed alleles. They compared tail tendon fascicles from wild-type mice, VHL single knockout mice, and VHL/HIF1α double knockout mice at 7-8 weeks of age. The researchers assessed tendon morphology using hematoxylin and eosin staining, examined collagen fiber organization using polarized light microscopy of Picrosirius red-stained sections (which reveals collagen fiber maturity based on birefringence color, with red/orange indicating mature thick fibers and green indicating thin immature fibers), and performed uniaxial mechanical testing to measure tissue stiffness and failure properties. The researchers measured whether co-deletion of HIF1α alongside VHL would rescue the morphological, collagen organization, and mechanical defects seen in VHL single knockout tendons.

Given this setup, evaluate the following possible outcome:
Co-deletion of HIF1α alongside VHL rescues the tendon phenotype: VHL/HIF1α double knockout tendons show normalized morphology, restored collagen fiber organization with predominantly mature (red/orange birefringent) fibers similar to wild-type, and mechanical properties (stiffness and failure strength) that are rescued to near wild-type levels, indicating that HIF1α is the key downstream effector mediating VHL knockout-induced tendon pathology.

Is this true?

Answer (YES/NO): NO